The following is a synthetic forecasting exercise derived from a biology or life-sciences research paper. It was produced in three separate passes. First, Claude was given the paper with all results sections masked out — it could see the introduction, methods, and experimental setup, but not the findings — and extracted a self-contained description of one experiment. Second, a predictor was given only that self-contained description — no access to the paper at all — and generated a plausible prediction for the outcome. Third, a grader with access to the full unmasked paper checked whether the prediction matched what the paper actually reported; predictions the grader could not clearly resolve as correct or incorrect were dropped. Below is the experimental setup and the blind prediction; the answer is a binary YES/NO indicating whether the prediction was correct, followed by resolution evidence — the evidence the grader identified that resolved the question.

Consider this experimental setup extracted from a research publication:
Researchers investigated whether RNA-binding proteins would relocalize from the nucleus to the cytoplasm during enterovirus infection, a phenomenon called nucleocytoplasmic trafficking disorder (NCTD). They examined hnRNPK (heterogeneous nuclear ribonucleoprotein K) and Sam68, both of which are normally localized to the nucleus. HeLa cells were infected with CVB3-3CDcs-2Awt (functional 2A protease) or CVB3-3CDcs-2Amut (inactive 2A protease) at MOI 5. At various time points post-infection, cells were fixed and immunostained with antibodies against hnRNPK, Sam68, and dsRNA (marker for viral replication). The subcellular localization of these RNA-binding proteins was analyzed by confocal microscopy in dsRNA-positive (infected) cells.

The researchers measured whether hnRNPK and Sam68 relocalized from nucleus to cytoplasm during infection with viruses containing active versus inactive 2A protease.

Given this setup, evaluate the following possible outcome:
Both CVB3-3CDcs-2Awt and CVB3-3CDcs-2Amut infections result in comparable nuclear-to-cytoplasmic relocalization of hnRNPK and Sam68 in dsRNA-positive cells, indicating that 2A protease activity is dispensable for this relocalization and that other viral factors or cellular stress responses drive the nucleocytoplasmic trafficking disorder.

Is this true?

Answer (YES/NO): NO